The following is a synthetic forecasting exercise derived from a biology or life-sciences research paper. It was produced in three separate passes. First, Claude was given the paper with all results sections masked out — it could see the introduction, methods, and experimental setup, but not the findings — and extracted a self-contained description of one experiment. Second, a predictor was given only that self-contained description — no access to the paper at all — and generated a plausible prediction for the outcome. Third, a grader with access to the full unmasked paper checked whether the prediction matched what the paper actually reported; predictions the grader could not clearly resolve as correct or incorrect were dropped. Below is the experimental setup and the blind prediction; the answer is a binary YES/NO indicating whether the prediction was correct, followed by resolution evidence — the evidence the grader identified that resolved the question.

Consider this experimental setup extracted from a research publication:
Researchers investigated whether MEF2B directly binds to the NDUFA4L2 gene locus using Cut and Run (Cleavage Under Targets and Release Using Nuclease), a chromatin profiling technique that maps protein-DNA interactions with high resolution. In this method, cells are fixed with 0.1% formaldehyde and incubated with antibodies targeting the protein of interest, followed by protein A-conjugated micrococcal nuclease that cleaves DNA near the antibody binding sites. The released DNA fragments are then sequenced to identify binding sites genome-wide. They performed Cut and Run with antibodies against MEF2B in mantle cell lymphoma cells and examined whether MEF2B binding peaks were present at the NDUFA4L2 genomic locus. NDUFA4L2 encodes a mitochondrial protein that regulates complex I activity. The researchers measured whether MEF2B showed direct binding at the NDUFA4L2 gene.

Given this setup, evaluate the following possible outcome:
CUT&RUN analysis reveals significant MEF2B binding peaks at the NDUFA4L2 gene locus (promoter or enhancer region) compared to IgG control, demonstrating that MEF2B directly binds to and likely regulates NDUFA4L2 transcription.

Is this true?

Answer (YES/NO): YES